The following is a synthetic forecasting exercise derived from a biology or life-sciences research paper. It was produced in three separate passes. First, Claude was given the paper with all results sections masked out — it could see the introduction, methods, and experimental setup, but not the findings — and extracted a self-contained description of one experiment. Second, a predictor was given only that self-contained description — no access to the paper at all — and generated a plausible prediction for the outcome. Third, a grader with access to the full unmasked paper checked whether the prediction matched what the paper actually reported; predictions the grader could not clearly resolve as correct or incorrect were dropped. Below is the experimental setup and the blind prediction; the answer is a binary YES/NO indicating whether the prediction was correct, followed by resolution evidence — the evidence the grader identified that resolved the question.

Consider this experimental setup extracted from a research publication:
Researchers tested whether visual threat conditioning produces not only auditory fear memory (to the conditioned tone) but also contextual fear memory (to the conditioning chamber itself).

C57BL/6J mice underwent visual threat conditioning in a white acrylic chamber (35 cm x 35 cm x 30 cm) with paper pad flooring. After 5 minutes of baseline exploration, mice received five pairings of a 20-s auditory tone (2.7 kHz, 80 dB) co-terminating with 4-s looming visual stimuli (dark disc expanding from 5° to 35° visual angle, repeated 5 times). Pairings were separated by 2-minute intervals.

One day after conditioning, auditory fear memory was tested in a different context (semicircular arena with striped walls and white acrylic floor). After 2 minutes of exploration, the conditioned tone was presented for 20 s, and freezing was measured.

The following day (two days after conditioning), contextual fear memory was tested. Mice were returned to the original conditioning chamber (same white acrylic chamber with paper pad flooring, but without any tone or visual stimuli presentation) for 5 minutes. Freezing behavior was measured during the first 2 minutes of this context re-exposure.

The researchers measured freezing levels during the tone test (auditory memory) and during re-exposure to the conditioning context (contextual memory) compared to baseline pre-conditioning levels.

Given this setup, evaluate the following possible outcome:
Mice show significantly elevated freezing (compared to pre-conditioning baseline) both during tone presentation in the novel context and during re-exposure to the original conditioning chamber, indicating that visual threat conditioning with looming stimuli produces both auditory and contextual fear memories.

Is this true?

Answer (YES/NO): YES